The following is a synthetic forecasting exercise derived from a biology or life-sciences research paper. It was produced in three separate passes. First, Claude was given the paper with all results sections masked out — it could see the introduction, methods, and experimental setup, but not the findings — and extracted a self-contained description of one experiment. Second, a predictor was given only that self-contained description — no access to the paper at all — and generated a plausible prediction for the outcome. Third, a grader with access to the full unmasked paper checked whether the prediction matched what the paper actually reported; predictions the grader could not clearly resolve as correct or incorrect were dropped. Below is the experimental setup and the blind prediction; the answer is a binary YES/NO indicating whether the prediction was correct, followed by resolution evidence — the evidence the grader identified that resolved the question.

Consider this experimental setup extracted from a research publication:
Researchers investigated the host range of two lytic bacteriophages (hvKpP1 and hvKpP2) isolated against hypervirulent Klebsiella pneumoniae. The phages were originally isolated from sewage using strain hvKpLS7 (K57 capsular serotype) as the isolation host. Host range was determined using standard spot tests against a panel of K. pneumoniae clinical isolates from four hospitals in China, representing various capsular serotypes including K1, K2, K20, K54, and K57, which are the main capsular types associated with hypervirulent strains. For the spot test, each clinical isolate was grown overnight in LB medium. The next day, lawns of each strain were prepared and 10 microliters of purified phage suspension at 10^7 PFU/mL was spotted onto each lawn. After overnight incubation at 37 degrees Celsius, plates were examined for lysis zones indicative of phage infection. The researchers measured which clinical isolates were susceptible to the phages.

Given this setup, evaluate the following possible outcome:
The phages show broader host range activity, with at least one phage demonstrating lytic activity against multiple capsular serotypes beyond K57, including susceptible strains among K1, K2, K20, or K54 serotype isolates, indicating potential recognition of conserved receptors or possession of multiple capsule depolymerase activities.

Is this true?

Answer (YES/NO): NO